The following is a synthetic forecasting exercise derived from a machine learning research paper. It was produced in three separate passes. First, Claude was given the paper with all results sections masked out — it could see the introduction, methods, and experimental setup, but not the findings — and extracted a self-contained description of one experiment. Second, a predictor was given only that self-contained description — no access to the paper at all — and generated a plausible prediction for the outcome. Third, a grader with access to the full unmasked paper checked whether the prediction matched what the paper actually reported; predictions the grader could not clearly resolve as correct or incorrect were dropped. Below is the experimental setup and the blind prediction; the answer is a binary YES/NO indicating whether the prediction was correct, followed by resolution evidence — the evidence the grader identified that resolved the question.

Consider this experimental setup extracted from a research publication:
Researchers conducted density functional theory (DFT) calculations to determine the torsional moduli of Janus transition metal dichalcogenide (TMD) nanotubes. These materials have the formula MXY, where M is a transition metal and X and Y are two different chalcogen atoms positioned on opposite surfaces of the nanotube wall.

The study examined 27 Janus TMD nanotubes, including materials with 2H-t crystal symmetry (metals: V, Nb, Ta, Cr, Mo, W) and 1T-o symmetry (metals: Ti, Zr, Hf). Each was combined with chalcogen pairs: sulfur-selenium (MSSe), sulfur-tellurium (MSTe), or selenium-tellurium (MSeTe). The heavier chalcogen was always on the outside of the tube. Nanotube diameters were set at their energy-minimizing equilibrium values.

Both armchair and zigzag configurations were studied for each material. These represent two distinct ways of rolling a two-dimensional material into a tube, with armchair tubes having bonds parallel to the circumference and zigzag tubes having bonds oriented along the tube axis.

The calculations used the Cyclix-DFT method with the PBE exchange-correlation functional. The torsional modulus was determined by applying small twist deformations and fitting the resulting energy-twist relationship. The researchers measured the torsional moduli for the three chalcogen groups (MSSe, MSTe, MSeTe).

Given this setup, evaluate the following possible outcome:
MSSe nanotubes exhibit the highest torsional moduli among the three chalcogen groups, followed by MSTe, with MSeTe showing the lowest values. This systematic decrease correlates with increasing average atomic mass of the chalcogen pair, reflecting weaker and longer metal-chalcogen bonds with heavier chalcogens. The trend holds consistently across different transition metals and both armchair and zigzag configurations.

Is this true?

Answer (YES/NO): YES